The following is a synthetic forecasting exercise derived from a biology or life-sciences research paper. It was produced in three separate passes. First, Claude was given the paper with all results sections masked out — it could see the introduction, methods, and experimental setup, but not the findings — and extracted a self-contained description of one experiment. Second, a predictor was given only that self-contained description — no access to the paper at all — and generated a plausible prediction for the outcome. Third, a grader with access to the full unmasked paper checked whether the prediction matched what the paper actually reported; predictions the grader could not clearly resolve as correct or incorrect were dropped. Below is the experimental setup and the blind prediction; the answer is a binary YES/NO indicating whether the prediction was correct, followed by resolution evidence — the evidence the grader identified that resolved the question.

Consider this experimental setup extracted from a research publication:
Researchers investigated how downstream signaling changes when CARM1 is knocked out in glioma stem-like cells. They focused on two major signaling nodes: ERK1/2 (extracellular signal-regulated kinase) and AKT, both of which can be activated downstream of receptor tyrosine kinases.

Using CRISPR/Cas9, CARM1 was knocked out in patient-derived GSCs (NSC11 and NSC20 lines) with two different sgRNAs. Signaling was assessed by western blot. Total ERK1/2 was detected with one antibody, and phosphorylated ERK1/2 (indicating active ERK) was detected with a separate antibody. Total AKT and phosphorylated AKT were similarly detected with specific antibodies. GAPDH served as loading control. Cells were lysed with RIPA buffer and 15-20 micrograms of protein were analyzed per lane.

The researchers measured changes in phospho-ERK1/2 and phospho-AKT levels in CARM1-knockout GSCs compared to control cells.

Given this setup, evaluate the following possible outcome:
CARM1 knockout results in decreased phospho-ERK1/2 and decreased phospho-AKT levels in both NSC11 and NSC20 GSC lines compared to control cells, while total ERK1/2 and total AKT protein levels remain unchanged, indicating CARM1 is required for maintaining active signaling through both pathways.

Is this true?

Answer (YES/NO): NO